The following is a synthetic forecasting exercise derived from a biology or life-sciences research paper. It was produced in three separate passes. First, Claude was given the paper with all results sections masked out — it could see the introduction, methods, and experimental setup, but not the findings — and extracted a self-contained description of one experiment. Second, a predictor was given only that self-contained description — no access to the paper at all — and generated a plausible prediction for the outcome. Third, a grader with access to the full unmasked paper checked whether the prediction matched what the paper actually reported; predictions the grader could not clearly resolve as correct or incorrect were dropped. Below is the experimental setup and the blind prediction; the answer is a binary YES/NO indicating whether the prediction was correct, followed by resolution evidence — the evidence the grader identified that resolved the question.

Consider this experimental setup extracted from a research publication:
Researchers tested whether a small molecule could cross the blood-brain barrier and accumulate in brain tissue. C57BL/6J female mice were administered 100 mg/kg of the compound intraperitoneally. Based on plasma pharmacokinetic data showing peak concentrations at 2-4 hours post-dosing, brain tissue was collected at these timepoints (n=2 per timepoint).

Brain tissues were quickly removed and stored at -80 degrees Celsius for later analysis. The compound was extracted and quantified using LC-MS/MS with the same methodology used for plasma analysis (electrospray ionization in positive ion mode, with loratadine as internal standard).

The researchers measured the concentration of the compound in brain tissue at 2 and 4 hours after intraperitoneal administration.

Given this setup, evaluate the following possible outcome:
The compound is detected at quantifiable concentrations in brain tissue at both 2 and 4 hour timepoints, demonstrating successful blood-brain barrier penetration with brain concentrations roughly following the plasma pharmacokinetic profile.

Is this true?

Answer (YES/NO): YES